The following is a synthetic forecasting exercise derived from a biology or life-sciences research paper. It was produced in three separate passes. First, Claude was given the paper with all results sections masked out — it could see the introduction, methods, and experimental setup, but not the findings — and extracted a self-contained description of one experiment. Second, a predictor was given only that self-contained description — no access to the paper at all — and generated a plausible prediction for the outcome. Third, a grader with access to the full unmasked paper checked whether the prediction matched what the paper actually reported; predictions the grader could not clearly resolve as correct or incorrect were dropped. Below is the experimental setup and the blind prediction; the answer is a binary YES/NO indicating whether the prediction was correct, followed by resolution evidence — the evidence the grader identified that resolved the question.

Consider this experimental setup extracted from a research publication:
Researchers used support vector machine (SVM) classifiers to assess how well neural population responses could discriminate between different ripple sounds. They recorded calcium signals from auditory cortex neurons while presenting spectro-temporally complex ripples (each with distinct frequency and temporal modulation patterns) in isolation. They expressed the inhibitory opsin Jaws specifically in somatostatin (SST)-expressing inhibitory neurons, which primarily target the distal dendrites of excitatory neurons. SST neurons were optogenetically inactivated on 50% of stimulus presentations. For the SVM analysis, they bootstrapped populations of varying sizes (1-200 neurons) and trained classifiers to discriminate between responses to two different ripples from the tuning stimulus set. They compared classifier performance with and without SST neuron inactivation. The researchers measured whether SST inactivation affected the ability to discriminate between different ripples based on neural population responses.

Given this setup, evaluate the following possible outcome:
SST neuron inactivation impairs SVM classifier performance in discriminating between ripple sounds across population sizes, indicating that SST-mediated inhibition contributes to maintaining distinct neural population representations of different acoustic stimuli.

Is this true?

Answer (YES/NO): NO